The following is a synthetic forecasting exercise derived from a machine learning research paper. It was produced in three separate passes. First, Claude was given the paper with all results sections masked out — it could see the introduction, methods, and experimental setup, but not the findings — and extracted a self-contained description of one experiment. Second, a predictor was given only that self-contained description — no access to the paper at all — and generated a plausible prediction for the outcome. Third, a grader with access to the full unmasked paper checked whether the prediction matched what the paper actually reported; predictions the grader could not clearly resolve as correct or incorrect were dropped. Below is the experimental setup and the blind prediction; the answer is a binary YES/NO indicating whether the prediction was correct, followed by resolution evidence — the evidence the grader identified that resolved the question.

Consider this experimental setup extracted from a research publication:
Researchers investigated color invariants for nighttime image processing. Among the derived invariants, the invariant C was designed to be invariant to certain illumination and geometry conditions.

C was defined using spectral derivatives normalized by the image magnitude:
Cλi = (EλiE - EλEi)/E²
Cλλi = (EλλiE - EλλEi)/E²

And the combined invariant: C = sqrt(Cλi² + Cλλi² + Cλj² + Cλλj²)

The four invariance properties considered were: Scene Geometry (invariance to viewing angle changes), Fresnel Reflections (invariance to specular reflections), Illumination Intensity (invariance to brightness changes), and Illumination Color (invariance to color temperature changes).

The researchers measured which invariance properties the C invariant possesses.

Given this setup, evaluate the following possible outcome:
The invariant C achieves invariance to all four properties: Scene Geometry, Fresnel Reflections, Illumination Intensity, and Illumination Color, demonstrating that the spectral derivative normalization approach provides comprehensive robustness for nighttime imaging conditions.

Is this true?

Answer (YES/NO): NO